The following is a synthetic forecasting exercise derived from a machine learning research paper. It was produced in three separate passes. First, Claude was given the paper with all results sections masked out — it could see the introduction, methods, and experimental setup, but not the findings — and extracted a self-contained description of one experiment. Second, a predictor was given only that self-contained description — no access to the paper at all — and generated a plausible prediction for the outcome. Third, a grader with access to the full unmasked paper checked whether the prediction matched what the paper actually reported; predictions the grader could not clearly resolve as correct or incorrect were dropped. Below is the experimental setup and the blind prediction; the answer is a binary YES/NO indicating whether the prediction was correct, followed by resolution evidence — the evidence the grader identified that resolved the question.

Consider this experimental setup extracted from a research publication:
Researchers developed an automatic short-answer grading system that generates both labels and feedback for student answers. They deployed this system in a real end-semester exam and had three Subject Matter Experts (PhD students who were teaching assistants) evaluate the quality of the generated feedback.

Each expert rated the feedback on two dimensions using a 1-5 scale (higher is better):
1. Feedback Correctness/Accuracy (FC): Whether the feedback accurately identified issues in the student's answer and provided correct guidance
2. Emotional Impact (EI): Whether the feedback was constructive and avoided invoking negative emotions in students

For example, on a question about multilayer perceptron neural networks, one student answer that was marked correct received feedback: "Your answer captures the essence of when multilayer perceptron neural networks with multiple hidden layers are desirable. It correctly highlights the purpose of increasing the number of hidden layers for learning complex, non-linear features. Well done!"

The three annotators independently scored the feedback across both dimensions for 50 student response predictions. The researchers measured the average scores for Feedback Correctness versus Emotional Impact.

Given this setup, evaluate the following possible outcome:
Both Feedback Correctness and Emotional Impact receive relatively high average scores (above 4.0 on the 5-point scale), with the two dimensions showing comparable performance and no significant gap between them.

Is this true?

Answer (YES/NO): NO